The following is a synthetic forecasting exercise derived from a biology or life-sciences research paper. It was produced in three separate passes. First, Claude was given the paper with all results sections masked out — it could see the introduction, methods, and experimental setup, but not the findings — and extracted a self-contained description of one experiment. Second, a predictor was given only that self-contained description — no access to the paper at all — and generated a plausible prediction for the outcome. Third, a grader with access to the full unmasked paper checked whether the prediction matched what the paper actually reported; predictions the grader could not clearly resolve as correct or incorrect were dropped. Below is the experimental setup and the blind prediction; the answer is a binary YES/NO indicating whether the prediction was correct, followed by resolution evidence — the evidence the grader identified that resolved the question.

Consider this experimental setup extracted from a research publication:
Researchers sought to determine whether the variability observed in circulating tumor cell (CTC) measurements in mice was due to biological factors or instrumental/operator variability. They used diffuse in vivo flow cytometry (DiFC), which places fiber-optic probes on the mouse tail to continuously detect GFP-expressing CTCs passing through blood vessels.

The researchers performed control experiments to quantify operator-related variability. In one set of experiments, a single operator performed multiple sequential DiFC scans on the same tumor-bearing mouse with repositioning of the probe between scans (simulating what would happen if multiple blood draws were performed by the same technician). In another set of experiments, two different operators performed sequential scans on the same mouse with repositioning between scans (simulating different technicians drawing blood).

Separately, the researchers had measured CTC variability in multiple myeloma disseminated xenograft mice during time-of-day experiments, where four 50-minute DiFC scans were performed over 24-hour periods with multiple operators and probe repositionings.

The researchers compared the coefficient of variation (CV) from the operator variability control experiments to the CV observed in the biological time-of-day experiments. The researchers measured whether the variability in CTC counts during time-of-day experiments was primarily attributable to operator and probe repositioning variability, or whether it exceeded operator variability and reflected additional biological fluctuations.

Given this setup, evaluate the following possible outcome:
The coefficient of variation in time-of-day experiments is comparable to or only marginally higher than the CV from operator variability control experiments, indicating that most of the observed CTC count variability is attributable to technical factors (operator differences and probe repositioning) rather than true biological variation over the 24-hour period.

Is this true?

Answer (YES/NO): NO